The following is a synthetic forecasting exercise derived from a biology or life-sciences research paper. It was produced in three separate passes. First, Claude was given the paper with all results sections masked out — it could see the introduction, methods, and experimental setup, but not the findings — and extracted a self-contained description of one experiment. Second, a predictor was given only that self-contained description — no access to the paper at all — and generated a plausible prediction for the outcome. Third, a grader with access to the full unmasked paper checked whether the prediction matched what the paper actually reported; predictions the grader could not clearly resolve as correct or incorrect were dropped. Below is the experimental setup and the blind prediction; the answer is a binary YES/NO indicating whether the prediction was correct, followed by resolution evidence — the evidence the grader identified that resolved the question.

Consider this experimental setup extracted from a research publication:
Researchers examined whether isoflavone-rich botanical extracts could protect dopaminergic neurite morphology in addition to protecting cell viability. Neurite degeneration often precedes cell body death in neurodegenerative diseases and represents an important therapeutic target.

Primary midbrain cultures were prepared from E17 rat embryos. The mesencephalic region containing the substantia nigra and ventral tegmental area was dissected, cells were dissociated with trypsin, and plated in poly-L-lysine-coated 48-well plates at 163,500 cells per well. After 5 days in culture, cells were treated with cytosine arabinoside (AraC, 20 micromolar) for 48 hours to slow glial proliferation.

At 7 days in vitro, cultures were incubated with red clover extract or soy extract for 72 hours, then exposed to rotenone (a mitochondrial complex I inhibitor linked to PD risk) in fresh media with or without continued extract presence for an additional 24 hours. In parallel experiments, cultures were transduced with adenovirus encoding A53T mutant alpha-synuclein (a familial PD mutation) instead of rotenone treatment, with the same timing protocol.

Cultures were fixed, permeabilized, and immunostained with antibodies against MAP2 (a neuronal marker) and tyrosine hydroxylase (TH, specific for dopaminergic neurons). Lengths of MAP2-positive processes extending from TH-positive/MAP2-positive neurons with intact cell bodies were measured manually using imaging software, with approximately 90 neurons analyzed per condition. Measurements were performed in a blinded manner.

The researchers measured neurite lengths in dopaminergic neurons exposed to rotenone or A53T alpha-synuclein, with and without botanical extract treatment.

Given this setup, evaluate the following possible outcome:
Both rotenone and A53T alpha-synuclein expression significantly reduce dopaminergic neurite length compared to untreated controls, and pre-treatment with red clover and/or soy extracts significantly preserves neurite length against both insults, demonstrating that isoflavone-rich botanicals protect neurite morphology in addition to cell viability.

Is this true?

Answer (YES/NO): NO